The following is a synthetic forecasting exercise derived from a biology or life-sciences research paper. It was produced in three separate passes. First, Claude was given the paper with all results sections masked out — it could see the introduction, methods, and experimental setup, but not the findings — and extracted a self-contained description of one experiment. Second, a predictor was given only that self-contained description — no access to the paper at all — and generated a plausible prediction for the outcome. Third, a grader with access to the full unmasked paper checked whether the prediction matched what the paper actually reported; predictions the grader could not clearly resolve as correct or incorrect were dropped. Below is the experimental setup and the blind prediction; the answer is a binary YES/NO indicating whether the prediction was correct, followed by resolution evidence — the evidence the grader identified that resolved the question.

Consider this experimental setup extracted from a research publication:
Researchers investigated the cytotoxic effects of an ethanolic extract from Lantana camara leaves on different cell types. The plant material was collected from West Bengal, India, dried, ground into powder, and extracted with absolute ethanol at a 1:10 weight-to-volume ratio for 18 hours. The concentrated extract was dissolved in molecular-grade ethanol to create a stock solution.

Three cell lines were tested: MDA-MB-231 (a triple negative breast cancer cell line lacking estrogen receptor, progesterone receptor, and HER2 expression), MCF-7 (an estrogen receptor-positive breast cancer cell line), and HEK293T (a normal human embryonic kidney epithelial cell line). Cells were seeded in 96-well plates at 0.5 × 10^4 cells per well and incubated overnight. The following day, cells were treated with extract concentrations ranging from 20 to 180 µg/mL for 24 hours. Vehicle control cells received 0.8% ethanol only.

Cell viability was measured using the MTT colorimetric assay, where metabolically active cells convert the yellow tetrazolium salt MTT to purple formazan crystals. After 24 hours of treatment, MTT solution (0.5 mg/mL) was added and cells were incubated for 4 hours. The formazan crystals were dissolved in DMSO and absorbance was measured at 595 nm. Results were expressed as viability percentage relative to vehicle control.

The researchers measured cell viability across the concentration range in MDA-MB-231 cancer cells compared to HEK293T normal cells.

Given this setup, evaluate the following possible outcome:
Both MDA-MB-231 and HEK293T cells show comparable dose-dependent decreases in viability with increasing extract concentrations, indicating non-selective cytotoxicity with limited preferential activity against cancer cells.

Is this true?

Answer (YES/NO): NO